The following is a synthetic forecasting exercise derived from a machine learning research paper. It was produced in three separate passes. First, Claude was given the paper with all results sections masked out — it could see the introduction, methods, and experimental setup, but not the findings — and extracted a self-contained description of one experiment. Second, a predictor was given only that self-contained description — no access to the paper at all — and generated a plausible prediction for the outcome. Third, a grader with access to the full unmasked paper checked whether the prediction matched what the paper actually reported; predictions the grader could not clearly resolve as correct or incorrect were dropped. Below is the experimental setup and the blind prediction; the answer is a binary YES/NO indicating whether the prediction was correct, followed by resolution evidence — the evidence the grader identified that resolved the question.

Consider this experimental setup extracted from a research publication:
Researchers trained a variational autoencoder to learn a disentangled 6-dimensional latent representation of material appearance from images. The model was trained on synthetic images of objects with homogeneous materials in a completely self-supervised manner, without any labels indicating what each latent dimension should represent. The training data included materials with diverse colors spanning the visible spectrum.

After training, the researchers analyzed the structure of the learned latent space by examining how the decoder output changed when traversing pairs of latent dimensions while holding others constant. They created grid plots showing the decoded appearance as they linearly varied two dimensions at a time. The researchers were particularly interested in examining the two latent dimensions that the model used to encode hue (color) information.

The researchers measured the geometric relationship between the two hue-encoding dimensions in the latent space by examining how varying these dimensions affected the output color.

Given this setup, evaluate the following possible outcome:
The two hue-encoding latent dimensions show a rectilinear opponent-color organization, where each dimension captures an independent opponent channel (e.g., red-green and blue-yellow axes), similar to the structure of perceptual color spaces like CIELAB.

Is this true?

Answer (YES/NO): NO